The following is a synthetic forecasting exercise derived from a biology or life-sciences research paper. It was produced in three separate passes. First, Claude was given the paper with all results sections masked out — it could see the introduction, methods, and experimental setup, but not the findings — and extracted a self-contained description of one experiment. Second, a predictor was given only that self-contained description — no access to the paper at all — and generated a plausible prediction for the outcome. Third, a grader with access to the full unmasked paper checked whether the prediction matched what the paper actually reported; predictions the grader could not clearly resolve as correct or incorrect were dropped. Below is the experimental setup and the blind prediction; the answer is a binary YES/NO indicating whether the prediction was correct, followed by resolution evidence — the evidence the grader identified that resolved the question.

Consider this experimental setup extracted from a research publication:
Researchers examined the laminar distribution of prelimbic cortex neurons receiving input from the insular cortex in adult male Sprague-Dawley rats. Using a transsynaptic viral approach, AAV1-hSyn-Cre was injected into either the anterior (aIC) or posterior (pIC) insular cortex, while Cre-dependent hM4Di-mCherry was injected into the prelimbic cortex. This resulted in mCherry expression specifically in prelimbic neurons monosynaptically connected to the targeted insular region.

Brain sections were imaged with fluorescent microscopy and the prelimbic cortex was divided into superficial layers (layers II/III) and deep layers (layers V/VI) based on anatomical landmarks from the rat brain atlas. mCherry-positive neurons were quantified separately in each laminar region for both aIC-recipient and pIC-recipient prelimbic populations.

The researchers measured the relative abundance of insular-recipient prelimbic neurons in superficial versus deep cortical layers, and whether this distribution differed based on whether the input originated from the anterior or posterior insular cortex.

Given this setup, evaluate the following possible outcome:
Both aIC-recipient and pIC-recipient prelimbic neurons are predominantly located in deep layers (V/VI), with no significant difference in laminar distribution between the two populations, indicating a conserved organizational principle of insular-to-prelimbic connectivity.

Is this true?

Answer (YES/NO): NO